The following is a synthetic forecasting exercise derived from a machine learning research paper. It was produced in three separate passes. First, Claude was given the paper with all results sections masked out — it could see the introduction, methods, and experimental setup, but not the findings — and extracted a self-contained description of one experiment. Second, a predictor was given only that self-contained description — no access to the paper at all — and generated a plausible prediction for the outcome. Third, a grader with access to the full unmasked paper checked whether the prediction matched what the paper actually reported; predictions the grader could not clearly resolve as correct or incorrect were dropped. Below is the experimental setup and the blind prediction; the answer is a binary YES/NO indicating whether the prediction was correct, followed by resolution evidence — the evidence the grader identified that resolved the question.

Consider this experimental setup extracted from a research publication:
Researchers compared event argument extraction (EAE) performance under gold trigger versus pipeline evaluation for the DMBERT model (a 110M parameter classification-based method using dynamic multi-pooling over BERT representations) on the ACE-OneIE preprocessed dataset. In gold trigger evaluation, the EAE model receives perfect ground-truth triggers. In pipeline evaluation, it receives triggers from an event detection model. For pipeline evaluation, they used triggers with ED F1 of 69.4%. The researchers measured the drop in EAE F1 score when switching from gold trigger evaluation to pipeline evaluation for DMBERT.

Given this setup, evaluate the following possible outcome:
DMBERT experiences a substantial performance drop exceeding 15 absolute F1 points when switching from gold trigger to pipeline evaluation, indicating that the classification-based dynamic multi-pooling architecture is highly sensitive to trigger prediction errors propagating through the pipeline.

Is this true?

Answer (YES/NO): YES